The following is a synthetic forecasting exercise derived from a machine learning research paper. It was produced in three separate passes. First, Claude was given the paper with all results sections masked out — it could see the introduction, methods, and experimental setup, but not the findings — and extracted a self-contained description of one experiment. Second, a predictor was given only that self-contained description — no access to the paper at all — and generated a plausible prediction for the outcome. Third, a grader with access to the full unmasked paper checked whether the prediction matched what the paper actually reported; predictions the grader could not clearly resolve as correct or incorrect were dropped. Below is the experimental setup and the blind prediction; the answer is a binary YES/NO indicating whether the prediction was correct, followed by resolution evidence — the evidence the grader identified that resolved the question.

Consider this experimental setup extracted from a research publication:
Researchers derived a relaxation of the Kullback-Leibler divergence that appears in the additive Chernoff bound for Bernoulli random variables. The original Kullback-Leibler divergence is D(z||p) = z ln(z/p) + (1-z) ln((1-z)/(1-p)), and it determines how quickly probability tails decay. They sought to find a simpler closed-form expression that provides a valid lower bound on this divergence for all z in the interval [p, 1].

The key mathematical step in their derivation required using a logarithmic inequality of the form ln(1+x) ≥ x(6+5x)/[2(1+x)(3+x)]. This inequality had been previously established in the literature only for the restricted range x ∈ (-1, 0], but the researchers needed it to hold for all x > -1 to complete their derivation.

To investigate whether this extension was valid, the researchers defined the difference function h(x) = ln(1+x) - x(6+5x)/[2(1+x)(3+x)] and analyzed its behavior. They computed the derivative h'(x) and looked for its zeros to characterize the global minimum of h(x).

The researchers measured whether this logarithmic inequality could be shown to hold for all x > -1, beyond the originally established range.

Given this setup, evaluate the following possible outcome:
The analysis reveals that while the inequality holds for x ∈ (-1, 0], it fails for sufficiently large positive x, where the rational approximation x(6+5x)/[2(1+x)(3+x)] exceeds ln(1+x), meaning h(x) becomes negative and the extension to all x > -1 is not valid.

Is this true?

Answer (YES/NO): NO